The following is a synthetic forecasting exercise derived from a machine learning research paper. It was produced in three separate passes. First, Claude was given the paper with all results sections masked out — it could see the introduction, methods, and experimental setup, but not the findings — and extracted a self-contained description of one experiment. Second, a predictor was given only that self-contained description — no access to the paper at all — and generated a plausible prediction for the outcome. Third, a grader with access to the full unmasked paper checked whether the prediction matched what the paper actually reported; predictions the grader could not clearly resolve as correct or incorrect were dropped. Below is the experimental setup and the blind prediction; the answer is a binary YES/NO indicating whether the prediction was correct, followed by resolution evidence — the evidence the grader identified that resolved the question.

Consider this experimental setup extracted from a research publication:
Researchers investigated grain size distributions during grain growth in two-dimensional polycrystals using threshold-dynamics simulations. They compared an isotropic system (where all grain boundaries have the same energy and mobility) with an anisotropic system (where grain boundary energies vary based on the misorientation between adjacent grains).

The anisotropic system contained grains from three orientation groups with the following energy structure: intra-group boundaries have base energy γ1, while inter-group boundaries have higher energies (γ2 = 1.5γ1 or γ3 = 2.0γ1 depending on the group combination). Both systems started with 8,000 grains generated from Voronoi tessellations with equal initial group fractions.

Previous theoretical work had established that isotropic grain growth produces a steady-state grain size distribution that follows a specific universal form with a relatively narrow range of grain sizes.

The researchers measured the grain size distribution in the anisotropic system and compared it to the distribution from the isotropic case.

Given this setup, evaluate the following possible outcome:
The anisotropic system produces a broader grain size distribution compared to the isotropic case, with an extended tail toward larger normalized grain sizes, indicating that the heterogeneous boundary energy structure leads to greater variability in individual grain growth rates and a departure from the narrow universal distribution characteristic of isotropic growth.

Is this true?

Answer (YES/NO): YES